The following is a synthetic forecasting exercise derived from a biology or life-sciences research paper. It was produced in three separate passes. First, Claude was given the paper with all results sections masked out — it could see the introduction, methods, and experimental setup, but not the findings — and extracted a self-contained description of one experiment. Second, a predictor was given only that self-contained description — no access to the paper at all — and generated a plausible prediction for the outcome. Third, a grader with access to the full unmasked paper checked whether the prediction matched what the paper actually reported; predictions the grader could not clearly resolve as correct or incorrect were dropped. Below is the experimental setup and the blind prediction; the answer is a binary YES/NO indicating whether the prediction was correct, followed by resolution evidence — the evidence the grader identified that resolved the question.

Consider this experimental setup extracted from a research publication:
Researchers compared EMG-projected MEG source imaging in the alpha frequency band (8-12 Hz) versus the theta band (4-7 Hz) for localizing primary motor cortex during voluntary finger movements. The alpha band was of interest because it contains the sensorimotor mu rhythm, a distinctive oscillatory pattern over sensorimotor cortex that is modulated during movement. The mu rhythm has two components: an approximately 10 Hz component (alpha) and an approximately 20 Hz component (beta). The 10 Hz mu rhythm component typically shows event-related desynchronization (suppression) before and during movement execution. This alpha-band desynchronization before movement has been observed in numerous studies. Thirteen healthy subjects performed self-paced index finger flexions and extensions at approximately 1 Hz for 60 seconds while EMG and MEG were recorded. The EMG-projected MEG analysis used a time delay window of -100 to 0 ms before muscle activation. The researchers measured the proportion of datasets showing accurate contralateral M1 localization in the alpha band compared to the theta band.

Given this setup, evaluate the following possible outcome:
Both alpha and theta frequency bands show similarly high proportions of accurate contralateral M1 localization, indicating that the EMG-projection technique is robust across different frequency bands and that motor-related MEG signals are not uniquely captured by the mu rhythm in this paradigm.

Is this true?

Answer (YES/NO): NO